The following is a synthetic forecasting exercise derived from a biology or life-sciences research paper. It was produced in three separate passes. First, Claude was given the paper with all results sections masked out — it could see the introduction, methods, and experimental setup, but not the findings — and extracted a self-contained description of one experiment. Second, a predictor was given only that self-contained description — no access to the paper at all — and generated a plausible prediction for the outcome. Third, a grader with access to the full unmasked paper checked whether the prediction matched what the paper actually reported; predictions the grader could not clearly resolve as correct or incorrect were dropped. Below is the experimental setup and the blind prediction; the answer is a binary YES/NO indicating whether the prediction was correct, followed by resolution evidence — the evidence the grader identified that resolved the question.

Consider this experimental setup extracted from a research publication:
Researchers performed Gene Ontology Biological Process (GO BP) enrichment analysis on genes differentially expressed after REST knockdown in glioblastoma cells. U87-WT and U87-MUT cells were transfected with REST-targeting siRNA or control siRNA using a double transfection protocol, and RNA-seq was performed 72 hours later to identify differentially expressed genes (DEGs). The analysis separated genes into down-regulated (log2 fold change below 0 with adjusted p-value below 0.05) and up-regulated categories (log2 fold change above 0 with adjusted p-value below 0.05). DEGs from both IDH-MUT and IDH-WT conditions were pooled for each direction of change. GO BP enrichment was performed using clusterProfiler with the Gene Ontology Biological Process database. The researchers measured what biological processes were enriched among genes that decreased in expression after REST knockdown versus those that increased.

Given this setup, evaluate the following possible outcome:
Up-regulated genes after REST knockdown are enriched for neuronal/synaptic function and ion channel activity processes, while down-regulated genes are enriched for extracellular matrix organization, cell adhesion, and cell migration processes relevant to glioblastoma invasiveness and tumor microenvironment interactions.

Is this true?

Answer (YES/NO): NO